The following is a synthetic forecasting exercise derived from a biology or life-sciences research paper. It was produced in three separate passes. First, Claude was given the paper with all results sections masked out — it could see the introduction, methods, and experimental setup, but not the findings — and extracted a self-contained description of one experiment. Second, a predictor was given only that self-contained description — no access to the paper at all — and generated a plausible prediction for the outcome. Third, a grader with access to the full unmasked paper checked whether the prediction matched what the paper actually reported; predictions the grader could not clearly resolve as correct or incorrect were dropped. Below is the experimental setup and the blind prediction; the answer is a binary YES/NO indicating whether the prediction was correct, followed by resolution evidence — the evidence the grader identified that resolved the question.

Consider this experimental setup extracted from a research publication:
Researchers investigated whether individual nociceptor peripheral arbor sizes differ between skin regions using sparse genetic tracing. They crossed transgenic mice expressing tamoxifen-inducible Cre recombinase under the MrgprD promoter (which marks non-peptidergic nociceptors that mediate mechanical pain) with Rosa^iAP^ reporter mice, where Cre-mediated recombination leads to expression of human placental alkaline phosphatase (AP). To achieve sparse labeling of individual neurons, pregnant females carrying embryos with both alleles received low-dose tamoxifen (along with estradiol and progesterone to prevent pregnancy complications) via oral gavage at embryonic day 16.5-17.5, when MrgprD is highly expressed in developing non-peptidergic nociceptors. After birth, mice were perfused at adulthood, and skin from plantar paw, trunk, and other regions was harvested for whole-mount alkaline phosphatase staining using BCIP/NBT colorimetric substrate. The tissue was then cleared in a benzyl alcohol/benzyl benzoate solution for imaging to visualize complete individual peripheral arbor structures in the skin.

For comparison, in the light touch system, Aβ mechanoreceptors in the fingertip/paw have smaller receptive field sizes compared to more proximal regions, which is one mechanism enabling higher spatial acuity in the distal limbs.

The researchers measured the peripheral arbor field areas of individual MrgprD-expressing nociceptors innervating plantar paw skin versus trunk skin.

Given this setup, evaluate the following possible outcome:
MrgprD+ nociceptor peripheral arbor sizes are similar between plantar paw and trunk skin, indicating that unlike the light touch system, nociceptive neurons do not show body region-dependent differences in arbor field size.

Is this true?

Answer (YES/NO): YES